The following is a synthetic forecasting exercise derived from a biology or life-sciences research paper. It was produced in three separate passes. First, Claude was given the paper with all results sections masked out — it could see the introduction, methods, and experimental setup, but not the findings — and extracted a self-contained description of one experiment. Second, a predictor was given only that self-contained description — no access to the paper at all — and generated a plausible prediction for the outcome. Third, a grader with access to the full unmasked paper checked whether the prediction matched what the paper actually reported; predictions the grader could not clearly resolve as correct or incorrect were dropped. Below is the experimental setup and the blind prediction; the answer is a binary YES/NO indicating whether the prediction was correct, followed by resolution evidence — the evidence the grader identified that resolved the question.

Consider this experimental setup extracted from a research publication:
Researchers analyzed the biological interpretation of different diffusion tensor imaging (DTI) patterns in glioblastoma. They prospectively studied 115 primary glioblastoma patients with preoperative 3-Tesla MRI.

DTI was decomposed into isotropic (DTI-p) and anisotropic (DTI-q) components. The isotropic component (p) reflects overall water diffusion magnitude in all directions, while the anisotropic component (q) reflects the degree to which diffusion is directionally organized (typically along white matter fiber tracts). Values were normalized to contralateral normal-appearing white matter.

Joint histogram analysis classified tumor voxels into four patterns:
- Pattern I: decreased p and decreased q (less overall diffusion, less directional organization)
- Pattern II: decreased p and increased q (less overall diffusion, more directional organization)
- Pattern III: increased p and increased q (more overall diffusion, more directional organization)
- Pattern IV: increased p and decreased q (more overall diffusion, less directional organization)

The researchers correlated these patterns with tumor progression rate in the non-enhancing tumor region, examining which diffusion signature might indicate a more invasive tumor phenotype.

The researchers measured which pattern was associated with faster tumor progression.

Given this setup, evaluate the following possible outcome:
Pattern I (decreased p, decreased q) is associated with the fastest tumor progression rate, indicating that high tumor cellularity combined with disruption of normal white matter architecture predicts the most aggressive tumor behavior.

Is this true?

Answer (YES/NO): NO